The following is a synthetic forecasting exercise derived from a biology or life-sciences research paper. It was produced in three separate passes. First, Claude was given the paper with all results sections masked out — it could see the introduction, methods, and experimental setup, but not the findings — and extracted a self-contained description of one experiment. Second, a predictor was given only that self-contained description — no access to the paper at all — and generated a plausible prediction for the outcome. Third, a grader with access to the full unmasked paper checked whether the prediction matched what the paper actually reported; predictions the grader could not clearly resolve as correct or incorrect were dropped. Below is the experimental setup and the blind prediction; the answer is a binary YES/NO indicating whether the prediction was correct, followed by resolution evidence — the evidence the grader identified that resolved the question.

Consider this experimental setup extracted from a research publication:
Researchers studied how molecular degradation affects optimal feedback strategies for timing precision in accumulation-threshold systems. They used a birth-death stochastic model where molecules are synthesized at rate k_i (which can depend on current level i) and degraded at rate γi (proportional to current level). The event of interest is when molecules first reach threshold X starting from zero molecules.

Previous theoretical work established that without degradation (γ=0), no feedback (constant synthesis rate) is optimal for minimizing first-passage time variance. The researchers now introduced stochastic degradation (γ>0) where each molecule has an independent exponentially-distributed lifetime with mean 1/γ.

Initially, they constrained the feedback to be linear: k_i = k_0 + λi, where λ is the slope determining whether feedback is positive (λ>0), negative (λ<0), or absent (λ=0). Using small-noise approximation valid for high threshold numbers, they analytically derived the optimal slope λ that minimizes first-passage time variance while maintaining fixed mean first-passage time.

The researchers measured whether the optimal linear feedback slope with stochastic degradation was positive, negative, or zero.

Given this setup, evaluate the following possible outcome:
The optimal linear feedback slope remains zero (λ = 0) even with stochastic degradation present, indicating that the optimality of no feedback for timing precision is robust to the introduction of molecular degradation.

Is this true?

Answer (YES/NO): NO